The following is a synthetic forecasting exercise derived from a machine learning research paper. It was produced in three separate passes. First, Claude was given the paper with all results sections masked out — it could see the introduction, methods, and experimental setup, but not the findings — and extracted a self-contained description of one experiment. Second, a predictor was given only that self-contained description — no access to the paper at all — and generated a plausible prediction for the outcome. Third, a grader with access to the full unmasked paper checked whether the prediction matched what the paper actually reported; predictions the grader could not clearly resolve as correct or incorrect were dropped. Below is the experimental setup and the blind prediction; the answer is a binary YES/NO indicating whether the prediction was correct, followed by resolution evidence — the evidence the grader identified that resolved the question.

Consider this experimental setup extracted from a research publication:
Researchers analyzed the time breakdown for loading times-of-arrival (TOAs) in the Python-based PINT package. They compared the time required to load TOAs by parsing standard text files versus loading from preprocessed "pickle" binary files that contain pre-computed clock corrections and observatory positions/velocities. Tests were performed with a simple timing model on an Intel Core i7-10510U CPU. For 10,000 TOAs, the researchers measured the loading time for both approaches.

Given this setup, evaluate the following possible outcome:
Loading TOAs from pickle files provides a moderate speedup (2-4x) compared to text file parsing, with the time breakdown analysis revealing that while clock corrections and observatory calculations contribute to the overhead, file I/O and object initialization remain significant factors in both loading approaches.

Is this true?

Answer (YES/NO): NO